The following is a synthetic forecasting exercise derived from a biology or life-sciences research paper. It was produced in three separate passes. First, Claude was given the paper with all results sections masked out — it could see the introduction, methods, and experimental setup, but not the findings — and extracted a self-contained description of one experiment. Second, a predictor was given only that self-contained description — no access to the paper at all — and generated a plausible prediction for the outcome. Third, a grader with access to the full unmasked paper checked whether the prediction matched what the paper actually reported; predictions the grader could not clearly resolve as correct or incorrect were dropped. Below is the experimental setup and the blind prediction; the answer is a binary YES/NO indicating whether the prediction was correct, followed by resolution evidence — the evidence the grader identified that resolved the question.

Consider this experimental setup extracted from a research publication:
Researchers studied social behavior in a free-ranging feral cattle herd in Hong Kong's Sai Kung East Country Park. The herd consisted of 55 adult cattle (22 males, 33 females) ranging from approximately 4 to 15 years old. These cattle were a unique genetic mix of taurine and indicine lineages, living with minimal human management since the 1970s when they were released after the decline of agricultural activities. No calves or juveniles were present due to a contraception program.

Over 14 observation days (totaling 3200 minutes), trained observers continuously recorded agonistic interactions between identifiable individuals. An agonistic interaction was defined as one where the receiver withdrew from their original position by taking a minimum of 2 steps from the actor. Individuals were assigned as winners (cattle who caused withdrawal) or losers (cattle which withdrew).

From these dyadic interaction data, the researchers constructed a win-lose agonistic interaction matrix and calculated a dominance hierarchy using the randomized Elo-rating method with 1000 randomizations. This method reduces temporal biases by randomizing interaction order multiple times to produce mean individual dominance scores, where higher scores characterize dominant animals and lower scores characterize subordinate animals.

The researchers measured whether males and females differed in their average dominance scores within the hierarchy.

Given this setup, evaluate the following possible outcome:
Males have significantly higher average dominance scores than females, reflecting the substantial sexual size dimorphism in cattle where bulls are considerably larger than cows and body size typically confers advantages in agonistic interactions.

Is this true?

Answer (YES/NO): YES